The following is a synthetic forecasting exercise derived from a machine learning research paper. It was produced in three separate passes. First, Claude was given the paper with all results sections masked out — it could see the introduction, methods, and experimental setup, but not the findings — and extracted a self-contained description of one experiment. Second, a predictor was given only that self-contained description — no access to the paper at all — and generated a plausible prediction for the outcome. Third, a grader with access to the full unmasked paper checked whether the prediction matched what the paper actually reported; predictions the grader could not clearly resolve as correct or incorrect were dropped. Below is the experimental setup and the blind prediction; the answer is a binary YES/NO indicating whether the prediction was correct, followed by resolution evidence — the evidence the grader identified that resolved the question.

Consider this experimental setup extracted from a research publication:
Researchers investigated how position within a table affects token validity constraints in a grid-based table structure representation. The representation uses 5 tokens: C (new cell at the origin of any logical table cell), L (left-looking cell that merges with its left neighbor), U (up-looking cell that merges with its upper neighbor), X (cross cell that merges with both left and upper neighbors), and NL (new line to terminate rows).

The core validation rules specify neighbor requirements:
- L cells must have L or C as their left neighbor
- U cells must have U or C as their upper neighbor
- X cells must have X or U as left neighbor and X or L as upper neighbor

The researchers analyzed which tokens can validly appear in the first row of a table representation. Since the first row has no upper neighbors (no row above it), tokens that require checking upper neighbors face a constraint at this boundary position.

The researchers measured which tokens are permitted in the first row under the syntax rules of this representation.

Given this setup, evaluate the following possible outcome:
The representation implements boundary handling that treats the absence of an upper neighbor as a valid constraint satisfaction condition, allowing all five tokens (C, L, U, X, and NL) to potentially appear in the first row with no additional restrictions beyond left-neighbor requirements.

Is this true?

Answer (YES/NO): NO